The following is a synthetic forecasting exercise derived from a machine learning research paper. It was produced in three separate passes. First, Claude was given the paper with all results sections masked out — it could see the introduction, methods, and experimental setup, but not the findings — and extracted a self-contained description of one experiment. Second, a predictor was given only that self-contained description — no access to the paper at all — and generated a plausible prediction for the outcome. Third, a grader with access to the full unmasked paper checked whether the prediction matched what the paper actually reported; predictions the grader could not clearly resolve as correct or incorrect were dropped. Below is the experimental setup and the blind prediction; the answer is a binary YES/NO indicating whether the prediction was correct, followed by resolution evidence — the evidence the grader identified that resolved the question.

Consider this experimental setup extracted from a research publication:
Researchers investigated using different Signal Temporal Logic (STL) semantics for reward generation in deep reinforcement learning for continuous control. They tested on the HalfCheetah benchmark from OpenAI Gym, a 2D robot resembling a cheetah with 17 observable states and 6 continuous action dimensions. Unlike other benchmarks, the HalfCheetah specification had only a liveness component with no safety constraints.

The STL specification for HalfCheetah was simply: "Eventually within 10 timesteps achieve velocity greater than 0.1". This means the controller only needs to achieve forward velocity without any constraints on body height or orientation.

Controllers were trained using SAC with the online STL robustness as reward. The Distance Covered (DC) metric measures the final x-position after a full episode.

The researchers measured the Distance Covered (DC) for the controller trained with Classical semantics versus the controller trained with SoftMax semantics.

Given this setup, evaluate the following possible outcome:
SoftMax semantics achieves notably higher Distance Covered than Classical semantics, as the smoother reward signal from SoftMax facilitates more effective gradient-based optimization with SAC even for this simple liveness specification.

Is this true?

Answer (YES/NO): YES